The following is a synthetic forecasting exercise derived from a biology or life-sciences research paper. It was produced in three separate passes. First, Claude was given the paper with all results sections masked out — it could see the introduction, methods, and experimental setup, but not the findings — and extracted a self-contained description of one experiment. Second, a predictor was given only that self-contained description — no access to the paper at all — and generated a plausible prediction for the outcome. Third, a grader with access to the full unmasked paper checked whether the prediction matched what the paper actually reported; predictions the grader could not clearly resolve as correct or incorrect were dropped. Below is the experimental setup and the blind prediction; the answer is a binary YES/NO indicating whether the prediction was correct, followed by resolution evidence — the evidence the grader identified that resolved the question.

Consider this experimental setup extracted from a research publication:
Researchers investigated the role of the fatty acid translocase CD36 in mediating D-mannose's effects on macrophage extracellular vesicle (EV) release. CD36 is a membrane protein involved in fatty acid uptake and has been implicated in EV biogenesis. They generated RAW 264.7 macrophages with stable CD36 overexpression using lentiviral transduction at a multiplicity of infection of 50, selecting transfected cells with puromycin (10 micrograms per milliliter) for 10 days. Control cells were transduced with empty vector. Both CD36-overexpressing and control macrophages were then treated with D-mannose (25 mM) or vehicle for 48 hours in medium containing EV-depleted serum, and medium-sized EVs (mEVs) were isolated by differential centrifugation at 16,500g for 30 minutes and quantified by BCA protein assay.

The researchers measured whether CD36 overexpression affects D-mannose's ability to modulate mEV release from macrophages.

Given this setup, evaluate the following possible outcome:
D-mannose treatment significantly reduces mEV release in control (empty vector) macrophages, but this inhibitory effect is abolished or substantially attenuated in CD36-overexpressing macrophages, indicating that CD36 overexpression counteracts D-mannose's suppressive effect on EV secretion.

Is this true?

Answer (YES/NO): YES